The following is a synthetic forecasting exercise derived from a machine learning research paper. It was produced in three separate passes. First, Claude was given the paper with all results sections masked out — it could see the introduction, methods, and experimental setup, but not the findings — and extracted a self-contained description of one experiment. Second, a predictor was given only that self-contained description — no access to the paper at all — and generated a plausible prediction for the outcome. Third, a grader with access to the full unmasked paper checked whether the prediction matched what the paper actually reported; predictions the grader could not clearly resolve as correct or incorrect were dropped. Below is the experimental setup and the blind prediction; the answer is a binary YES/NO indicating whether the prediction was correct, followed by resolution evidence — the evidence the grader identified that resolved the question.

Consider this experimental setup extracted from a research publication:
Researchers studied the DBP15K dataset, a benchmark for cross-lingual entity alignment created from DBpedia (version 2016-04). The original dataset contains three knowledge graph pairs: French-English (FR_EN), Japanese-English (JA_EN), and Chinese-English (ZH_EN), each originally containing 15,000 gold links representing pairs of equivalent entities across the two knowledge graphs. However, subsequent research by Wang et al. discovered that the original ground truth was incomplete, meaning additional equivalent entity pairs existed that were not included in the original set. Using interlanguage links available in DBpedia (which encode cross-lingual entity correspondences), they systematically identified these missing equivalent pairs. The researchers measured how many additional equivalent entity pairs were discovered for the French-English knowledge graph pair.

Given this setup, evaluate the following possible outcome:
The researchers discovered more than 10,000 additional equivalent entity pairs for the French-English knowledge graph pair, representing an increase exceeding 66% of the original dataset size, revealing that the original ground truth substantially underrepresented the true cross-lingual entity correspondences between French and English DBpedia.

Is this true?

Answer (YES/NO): NO